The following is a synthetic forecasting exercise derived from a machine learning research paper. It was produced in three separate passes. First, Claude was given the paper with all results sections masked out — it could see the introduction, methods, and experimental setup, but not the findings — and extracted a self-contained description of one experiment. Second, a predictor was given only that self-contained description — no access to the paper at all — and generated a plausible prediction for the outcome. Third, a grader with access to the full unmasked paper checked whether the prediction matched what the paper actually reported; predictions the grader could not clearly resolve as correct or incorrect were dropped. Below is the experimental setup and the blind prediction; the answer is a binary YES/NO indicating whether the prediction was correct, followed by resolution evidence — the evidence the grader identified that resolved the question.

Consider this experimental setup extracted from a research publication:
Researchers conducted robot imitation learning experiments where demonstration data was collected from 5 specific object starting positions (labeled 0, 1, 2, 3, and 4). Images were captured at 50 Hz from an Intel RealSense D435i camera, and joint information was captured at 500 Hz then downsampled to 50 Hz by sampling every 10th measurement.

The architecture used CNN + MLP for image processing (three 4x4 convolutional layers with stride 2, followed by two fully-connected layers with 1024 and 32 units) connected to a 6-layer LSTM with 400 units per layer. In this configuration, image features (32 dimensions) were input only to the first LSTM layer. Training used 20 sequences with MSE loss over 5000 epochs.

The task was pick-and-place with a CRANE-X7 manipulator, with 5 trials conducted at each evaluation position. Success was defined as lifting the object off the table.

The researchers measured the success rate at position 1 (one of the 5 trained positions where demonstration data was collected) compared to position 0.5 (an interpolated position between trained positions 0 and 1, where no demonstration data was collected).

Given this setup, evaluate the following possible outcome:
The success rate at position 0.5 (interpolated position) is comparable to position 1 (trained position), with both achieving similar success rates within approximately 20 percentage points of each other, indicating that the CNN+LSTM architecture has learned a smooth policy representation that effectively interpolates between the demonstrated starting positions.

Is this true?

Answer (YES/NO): NO